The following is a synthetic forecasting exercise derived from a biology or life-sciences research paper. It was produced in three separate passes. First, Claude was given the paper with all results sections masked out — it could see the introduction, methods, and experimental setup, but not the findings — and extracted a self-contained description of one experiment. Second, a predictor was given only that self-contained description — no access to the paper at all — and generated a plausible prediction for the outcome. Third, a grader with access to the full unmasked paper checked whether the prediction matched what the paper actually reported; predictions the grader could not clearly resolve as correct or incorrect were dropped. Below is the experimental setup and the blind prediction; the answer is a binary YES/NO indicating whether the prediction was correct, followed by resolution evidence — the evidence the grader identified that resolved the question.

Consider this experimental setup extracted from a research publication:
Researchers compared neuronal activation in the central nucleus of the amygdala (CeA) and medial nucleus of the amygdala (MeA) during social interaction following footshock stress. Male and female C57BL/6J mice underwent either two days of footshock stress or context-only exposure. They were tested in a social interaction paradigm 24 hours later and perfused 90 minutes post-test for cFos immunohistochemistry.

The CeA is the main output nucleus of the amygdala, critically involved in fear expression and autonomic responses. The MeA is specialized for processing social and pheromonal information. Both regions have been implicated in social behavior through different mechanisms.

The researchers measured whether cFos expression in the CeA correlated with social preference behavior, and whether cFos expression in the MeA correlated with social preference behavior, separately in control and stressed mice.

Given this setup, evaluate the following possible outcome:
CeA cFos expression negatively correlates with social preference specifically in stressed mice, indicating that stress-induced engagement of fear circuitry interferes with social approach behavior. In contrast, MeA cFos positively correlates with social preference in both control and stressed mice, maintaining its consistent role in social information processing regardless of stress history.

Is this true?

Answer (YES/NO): NO